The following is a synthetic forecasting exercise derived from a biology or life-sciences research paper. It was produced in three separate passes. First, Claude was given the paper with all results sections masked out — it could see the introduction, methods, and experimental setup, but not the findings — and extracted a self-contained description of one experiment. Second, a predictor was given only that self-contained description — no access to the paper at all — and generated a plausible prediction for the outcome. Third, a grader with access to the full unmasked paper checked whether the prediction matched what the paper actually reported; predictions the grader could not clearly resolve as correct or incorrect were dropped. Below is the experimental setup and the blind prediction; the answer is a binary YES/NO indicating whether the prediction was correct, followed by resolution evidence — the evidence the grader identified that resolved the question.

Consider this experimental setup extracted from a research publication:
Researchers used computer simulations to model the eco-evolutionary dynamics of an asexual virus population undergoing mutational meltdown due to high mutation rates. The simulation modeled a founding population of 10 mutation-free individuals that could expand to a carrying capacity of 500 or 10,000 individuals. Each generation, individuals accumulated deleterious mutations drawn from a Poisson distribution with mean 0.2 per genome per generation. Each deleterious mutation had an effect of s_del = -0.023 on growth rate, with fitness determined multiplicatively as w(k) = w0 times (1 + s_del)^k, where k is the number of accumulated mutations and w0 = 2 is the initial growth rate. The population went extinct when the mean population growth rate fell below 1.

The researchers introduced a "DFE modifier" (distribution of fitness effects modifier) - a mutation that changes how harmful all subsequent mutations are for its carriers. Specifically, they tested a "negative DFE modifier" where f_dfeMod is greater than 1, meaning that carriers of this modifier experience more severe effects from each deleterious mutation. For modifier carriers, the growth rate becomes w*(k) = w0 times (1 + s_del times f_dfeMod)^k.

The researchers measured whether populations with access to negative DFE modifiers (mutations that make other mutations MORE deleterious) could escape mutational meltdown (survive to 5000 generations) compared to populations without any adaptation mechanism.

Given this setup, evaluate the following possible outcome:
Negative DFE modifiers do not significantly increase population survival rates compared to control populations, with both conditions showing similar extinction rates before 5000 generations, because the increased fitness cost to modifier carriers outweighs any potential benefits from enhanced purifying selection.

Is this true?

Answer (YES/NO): NO